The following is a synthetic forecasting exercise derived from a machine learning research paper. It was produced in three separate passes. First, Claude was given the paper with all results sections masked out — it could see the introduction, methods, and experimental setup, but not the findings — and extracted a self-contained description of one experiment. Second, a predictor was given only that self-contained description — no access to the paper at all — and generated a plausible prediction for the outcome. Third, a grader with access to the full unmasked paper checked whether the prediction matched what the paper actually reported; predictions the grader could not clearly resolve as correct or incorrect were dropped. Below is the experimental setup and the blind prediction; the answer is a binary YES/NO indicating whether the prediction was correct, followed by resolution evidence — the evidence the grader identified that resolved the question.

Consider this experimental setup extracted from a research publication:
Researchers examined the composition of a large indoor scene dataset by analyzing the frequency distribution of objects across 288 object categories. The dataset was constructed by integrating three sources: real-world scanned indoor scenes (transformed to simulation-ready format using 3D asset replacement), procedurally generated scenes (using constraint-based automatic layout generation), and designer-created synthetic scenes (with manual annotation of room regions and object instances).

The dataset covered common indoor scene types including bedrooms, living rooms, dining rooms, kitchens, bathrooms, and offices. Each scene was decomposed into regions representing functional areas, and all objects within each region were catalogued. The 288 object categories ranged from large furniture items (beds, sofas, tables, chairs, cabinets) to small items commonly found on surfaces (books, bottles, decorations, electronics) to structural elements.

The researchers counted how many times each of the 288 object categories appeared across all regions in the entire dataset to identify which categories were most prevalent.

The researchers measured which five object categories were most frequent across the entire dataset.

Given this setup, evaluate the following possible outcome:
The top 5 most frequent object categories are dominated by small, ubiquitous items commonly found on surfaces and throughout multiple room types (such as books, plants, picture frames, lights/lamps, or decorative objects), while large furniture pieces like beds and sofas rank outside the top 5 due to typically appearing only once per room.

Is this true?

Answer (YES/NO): NO